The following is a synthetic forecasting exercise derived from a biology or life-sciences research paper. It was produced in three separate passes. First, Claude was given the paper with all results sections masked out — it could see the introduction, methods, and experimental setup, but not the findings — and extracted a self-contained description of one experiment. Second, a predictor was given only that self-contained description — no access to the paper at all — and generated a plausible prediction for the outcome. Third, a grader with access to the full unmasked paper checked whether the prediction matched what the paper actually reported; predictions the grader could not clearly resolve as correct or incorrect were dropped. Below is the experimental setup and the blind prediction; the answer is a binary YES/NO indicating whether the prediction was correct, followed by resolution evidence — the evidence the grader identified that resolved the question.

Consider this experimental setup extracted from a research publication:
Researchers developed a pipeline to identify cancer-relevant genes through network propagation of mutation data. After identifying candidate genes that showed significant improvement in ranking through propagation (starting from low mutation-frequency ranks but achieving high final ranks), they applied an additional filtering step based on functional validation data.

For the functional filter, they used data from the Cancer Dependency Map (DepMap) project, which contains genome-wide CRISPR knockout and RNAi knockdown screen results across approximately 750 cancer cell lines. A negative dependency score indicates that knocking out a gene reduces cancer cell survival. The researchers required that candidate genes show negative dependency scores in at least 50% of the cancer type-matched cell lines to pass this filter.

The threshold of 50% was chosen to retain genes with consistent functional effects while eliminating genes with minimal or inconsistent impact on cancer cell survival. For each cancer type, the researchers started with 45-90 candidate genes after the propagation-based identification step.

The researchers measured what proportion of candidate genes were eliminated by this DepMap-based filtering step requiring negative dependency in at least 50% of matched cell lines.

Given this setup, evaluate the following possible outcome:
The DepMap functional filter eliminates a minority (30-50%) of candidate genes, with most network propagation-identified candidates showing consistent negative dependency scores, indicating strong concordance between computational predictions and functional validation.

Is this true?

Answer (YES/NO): NO